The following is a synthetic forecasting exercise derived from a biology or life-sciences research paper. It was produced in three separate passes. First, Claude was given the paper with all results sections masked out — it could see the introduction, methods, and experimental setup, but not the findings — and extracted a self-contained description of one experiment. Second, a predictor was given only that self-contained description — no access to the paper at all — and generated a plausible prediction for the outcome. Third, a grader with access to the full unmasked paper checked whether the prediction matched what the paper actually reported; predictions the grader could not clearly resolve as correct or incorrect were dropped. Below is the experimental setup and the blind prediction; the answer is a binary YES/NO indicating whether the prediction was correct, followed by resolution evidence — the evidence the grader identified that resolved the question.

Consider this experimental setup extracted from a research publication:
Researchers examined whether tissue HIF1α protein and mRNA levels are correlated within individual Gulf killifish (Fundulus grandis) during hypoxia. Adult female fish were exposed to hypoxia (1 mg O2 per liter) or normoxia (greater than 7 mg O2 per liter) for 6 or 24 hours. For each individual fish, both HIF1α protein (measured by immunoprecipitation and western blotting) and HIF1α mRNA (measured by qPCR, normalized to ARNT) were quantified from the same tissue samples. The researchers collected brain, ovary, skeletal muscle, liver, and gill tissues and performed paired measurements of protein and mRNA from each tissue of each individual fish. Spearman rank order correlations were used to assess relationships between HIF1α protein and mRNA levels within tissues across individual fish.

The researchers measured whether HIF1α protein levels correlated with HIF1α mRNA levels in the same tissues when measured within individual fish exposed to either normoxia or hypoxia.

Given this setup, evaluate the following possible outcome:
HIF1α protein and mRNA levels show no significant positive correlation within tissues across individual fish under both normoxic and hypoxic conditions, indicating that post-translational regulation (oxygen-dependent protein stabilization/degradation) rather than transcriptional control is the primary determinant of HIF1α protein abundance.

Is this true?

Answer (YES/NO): YES